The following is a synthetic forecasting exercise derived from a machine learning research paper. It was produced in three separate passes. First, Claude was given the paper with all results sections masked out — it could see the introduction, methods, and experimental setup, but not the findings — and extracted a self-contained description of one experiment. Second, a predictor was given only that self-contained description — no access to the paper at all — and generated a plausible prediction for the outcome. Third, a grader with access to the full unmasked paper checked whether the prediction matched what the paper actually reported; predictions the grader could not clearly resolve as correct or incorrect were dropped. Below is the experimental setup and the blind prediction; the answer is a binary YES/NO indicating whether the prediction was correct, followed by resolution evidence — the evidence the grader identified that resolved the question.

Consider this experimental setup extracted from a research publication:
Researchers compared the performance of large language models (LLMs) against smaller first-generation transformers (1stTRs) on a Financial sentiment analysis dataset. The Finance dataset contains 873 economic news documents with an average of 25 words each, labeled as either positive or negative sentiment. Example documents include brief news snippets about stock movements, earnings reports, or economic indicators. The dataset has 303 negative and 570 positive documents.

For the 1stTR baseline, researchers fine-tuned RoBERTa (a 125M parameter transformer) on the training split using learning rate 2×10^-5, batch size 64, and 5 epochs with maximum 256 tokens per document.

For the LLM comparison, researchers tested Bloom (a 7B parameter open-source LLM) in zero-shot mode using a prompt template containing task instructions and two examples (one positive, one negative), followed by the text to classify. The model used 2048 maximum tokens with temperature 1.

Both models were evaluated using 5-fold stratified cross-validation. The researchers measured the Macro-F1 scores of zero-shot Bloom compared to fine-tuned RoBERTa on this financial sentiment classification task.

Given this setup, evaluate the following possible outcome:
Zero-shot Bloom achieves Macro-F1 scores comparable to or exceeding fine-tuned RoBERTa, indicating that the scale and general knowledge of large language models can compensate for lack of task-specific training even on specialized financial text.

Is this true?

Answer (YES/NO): NO